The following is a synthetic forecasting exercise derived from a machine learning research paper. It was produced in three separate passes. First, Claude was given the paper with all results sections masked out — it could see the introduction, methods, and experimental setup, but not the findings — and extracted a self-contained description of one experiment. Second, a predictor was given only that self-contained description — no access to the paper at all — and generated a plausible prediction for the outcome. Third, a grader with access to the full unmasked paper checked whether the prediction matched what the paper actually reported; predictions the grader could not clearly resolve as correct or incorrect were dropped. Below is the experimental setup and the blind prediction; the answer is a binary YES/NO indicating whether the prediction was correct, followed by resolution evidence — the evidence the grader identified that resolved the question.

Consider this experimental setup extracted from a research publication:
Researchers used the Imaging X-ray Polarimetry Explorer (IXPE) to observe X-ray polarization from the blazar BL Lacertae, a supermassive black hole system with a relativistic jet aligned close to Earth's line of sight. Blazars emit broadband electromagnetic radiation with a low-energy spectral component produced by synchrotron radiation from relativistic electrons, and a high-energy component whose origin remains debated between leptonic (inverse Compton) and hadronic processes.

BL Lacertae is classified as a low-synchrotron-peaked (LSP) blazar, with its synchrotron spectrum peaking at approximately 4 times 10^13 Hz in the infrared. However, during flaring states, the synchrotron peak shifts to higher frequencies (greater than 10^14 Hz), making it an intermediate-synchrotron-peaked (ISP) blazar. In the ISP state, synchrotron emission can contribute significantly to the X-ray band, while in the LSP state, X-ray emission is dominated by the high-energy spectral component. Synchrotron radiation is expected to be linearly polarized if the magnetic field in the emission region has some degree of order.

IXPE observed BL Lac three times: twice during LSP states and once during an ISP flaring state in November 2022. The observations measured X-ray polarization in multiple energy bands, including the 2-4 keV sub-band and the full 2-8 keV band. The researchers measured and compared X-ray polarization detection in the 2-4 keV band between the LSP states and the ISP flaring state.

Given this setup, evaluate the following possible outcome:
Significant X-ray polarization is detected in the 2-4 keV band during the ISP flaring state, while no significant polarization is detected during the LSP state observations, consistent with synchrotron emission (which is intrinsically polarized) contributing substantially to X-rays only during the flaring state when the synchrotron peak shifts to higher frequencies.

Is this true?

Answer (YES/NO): YES